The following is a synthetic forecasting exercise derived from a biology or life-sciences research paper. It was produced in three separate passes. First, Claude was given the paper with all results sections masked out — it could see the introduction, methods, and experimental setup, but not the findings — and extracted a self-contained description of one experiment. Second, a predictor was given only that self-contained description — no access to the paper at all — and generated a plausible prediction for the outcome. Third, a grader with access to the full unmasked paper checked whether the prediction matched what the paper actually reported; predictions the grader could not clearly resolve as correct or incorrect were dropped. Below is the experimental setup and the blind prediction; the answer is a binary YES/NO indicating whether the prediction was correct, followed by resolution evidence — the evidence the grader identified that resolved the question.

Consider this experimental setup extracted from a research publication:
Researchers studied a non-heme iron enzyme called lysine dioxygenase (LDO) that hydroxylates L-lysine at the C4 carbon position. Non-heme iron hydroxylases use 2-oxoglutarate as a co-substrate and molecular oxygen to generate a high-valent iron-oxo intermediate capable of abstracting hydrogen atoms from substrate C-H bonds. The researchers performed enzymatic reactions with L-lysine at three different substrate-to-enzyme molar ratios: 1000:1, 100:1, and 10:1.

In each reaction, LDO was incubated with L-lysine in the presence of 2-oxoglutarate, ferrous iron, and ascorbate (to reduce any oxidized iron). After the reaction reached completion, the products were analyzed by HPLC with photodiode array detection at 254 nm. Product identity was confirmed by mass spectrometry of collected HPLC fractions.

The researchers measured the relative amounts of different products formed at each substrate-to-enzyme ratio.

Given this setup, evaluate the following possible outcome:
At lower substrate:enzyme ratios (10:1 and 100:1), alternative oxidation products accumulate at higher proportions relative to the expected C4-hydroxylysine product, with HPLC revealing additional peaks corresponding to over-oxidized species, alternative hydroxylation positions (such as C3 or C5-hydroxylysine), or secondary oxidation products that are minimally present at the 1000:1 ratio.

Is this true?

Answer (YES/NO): YES